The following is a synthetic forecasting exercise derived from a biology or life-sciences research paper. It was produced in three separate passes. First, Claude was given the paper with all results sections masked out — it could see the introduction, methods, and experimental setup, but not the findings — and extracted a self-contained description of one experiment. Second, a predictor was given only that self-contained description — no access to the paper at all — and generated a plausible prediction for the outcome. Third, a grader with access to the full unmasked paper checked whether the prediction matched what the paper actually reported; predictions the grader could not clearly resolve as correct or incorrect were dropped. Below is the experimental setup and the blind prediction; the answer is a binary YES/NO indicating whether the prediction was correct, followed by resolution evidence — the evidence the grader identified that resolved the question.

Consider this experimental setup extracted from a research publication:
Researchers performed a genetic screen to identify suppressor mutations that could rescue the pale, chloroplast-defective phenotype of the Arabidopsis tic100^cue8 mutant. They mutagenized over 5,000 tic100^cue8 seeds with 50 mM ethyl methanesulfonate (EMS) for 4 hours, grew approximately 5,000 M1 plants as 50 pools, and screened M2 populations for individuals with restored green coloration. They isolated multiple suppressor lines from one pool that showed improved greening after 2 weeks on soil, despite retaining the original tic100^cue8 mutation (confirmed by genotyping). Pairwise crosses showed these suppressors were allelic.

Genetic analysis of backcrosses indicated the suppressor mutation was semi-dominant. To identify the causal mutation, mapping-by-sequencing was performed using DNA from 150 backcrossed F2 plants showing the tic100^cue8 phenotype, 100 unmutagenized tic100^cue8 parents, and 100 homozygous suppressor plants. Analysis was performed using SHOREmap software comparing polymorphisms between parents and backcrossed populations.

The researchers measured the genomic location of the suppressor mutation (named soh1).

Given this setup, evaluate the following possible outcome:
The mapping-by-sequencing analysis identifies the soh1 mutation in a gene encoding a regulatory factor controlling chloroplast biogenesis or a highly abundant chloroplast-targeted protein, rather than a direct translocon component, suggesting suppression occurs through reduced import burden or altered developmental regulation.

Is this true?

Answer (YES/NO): NO